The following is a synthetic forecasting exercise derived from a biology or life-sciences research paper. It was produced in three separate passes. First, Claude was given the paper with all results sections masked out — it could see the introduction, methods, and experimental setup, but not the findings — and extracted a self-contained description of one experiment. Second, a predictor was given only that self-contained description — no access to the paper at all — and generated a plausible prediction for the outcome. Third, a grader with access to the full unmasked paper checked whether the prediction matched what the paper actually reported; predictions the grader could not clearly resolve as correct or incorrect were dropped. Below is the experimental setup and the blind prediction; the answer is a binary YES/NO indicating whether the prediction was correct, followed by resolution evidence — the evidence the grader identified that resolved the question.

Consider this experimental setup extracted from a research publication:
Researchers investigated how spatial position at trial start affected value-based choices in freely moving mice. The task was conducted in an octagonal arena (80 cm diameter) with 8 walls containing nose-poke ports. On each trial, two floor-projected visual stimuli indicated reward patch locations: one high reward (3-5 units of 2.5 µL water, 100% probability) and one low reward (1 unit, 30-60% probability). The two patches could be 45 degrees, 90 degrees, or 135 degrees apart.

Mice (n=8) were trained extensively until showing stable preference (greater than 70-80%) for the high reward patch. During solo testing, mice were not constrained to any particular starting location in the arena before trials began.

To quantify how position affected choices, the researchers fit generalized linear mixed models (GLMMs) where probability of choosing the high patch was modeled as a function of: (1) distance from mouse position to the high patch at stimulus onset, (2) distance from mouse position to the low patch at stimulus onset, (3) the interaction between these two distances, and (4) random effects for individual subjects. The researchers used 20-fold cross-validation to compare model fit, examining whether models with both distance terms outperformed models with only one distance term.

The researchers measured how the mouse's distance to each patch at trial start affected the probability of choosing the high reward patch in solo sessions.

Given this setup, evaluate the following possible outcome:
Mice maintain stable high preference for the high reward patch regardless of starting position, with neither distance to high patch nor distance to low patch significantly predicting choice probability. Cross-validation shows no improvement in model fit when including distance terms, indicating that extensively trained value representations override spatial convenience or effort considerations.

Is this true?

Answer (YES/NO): NO